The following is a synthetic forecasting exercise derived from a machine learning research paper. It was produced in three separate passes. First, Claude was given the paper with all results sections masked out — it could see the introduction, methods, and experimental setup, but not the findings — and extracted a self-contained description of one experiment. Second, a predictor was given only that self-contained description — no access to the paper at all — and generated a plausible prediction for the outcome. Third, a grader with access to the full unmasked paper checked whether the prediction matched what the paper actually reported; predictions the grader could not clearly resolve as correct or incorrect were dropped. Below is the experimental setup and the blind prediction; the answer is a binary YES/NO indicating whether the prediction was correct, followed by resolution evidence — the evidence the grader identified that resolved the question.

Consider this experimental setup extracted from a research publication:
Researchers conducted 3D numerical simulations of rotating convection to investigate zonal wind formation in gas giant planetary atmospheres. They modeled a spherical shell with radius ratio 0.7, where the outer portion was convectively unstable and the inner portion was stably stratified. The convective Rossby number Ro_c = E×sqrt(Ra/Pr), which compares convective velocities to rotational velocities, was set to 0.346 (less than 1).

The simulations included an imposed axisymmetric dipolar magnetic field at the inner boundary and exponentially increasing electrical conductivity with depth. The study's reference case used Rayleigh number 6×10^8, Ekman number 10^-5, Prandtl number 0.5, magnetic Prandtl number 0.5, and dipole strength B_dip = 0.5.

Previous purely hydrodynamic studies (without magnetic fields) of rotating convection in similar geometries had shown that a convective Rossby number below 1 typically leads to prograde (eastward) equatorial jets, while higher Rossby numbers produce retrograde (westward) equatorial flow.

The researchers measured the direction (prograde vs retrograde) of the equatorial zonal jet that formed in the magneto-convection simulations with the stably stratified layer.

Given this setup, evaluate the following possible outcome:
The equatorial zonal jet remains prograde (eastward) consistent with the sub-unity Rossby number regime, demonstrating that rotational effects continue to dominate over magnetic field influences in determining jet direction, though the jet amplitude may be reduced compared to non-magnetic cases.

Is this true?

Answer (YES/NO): YES